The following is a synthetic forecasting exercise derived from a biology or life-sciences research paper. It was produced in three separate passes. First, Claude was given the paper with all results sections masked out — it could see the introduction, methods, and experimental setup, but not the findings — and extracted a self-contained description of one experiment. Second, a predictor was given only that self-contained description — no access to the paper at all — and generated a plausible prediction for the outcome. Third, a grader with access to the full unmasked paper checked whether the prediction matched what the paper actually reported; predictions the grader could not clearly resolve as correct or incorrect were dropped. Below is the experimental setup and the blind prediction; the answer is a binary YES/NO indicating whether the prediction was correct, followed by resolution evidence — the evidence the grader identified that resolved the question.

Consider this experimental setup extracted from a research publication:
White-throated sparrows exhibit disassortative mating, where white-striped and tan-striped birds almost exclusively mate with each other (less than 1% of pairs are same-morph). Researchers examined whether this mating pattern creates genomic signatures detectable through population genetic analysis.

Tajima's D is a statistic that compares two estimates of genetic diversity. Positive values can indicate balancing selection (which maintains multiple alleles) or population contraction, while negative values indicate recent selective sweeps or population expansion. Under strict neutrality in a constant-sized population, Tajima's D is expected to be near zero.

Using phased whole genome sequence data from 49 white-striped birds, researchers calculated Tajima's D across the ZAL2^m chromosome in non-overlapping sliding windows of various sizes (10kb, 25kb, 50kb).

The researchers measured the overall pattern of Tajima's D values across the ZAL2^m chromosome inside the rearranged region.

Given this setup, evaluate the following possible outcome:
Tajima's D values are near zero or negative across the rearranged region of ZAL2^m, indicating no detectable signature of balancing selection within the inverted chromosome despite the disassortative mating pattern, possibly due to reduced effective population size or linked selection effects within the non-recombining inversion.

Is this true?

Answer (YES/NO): NO